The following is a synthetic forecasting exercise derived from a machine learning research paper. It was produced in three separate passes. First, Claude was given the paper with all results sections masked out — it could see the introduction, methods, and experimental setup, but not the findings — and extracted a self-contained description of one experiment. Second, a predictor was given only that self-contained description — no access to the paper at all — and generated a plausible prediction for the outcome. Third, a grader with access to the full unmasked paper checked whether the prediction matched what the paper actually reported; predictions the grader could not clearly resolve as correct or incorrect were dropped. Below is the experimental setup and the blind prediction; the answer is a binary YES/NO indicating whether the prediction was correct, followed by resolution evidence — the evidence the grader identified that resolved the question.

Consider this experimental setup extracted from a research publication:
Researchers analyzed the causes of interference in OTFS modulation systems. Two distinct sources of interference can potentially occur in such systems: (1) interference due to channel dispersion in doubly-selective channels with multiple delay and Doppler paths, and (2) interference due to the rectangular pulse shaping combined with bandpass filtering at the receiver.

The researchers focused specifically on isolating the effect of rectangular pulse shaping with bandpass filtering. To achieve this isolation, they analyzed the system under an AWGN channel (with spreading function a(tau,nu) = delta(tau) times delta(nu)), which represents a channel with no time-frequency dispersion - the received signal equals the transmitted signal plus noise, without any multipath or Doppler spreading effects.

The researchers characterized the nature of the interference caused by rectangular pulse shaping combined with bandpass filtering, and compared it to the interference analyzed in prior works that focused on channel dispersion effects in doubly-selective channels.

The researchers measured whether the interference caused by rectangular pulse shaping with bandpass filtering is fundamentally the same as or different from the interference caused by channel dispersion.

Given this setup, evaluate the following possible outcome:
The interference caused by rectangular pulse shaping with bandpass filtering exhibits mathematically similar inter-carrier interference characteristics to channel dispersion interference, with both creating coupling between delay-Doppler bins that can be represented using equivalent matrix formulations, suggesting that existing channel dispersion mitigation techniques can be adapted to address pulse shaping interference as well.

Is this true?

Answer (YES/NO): NO